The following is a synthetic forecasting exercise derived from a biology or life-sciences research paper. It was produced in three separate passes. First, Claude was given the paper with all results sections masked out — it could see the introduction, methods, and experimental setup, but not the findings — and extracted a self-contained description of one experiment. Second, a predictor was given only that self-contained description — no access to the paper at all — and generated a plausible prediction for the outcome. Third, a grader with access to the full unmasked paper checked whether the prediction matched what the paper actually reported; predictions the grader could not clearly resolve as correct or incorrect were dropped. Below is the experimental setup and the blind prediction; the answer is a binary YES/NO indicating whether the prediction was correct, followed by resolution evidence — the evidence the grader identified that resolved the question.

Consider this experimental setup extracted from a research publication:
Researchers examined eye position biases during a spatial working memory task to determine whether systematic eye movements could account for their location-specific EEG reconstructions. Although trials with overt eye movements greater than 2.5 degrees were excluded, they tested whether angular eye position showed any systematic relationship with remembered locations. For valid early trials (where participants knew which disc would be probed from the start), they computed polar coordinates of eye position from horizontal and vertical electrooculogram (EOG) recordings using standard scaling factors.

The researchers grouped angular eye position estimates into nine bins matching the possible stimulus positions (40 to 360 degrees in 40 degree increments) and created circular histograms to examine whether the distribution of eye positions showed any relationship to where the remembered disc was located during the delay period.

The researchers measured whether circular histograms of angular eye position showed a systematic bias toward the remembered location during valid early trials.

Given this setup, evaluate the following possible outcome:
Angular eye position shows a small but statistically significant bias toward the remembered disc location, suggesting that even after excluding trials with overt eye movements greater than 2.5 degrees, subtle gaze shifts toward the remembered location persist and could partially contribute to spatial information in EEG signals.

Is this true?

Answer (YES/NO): NO